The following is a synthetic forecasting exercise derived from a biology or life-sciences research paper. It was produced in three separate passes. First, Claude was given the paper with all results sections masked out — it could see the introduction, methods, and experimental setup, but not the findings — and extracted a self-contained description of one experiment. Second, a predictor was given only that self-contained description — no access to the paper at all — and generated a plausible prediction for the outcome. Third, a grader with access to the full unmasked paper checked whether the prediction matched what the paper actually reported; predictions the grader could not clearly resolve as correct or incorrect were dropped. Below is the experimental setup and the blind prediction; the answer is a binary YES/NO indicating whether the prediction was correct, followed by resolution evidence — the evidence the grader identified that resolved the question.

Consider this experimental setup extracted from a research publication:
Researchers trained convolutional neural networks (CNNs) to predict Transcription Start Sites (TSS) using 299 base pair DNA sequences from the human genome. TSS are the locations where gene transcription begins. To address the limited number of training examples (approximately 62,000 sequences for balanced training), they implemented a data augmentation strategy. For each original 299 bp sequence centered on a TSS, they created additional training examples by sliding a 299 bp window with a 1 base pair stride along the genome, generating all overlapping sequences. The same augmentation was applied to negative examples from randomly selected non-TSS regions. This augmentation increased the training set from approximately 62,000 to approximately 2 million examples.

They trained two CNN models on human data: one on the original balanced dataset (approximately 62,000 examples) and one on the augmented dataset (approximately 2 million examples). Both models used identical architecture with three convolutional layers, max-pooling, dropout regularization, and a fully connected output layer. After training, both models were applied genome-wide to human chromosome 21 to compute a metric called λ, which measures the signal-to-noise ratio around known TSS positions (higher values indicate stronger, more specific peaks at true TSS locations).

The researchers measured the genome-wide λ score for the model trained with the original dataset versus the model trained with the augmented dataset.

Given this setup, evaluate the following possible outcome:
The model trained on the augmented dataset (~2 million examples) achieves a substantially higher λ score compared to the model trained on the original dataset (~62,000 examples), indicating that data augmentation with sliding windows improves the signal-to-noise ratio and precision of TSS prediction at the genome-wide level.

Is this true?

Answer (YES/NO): NO